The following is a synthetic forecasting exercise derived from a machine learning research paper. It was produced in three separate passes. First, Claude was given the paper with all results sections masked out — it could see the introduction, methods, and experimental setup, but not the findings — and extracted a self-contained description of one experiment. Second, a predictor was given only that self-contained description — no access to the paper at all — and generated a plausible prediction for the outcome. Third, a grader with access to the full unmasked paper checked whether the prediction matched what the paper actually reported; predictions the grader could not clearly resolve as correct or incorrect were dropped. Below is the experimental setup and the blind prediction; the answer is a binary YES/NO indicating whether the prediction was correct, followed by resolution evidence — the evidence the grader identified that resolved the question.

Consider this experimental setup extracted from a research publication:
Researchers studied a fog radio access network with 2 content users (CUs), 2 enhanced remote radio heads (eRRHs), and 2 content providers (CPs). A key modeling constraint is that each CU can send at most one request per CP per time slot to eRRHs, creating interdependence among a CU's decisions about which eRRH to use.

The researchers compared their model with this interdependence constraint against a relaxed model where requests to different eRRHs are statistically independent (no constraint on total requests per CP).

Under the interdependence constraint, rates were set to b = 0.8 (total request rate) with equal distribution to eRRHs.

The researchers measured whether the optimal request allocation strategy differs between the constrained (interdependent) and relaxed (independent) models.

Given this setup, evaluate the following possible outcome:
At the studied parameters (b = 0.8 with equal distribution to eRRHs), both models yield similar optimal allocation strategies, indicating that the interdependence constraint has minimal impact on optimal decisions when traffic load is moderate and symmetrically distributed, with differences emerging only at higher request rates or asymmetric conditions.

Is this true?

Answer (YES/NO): NO